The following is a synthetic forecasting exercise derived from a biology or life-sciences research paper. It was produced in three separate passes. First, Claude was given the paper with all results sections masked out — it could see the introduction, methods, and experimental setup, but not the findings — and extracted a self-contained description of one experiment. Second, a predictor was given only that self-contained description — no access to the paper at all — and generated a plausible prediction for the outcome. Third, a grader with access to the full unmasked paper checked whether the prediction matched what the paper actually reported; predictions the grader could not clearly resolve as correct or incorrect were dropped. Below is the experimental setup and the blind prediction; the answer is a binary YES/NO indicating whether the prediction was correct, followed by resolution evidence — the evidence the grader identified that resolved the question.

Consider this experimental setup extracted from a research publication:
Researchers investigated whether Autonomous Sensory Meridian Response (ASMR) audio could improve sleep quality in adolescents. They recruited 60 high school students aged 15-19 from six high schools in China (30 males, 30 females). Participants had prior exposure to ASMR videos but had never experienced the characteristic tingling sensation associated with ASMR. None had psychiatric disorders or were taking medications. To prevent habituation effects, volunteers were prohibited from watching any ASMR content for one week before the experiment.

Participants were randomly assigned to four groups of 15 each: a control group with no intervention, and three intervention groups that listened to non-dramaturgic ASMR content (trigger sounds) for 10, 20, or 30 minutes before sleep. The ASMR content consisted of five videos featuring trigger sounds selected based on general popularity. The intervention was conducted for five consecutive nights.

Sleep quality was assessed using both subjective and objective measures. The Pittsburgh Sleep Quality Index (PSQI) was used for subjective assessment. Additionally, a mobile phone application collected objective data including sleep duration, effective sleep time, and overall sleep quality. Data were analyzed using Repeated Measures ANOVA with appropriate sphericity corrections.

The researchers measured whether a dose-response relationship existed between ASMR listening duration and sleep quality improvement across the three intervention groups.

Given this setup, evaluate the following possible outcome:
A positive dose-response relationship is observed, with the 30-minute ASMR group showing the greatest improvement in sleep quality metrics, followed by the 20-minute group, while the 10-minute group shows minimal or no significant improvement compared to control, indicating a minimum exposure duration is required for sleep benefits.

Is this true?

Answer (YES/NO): NO